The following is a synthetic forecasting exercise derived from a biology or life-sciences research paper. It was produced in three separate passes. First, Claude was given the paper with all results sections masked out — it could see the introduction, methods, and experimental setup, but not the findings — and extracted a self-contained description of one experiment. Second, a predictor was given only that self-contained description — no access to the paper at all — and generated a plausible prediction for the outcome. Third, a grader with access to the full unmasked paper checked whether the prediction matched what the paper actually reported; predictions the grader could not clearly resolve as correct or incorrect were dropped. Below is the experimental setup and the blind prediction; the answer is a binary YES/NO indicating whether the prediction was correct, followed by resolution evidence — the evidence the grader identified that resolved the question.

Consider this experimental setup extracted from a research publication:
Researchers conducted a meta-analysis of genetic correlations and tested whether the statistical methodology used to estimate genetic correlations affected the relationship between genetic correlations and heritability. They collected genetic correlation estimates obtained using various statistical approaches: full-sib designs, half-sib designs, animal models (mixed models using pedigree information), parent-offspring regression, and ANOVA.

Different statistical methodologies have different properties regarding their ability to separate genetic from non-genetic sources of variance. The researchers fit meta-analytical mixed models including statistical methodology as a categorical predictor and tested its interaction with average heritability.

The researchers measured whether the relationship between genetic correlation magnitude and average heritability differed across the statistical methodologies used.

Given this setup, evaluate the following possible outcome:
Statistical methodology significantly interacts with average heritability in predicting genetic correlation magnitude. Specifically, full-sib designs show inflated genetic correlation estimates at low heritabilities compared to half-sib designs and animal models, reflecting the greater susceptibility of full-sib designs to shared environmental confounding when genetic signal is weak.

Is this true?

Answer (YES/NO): NO